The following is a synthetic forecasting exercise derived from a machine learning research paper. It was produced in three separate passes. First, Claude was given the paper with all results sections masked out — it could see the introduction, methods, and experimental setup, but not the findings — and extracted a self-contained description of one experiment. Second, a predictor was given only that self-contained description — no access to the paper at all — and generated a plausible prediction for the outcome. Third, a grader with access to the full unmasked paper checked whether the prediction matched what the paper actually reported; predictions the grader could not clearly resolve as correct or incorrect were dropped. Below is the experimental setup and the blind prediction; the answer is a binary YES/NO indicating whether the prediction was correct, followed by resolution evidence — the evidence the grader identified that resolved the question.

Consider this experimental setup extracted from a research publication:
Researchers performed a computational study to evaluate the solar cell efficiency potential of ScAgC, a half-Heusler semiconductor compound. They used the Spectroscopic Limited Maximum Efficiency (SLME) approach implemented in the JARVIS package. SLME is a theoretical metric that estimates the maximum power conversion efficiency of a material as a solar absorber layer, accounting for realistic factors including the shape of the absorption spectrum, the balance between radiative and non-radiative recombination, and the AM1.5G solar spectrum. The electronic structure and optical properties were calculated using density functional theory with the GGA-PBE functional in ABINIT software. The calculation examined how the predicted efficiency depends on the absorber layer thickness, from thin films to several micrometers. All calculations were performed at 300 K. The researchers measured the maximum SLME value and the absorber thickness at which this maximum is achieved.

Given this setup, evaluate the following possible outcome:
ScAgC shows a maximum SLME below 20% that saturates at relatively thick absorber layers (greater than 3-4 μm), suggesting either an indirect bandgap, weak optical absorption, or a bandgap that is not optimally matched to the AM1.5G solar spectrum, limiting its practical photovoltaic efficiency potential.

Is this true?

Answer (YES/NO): NO